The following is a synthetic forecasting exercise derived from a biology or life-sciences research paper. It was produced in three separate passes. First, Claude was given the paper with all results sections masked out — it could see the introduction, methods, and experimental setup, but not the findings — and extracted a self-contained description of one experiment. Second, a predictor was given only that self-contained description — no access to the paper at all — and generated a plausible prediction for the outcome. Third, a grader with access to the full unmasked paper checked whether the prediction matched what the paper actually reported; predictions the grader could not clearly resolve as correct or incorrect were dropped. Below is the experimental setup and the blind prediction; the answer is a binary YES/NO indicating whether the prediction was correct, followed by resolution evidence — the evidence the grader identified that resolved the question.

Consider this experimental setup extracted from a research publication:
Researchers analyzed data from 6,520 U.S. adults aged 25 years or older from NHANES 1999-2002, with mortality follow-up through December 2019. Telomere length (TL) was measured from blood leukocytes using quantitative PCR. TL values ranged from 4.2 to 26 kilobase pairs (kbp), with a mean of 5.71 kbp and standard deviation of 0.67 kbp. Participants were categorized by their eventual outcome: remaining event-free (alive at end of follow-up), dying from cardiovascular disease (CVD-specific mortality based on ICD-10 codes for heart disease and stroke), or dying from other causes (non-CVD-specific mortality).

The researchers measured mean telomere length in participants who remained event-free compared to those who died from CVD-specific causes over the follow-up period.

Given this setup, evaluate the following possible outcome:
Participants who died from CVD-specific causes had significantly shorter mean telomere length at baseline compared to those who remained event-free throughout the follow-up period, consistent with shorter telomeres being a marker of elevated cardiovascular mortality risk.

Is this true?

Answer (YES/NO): YES